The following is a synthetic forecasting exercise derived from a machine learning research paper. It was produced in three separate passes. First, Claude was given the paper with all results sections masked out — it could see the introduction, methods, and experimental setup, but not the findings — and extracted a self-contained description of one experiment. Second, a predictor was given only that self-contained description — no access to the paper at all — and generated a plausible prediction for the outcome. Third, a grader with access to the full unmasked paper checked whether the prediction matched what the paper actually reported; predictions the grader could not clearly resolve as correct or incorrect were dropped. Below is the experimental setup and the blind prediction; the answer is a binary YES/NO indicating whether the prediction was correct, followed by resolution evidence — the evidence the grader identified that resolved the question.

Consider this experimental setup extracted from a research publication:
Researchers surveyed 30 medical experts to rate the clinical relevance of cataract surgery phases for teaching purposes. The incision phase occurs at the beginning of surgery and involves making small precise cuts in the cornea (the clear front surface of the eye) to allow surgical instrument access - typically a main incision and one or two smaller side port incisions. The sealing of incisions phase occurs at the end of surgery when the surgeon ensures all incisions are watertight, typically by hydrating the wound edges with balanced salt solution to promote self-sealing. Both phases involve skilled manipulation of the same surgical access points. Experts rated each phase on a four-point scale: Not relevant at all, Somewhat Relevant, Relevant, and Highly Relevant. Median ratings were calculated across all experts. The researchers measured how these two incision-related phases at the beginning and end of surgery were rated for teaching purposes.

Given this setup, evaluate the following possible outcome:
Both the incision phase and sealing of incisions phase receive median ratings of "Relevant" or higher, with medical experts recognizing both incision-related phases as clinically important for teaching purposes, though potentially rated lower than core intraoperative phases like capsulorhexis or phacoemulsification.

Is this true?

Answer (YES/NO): YES